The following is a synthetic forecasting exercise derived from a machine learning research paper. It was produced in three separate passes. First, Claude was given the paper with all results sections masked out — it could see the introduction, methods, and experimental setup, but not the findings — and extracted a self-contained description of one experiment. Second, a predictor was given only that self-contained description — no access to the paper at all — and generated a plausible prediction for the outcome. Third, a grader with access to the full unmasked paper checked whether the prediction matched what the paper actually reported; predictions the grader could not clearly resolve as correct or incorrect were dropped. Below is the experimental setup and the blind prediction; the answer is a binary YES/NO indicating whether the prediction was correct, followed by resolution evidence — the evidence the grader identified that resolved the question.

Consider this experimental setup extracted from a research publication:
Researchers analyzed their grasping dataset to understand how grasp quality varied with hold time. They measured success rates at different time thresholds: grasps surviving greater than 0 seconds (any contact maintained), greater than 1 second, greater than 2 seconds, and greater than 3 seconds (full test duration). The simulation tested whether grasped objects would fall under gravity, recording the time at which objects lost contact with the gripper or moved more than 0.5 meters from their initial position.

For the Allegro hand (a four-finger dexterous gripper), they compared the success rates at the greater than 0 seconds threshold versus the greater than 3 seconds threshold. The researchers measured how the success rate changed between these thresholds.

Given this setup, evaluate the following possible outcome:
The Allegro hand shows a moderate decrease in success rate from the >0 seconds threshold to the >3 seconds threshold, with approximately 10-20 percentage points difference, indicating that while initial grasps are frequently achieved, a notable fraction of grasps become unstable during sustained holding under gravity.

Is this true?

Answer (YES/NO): NO